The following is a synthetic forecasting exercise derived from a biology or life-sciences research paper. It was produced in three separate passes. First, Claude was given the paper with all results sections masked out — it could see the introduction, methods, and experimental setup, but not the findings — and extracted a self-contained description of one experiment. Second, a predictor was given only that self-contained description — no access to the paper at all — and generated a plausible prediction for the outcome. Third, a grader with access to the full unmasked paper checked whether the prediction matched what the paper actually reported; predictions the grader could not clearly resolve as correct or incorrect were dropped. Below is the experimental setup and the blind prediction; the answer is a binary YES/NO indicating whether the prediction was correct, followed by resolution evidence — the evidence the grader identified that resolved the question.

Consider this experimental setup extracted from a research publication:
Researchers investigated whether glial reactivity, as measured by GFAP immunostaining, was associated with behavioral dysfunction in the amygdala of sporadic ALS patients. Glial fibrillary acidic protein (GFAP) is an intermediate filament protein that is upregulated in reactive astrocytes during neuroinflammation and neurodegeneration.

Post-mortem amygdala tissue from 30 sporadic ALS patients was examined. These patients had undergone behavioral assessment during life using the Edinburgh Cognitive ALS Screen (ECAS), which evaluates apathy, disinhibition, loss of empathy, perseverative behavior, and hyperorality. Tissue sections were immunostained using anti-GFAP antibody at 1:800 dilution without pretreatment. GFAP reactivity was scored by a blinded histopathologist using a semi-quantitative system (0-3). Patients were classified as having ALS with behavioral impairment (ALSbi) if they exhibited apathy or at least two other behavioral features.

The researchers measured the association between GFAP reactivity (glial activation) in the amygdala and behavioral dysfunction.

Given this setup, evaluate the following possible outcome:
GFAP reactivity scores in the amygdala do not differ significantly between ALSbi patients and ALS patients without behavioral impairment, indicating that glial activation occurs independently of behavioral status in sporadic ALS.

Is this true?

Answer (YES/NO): YES